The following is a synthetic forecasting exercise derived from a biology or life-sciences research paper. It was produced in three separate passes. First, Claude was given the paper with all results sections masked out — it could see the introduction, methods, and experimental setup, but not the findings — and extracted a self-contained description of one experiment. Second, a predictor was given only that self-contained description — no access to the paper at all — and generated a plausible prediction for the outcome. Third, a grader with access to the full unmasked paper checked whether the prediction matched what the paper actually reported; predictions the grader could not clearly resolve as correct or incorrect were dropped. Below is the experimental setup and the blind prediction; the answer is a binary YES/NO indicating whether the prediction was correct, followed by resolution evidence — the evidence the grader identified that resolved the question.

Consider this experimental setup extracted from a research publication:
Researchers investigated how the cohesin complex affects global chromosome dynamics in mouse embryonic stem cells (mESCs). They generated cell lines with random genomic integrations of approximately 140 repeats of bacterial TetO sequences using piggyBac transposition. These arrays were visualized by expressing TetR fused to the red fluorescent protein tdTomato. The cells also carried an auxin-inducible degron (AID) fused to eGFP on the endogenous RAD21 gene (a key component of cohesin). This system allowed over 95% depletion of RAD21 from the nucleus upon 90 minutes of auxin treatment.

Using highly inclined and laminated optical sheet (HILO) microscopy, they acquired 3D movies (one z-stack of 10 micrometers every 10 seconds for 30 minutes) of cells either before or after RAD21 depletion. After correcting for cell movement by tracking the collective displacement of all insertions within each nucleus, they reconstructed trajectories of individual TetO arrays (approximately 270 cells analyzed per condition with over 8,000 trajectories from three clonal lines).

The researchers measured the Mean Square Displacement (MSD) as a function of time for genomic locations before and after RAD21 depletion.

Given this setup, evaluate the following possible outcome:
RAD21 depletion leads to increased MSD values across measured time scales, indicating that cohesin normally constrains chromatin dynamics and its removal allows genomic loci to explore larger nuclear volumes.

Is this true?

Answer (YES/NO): YES